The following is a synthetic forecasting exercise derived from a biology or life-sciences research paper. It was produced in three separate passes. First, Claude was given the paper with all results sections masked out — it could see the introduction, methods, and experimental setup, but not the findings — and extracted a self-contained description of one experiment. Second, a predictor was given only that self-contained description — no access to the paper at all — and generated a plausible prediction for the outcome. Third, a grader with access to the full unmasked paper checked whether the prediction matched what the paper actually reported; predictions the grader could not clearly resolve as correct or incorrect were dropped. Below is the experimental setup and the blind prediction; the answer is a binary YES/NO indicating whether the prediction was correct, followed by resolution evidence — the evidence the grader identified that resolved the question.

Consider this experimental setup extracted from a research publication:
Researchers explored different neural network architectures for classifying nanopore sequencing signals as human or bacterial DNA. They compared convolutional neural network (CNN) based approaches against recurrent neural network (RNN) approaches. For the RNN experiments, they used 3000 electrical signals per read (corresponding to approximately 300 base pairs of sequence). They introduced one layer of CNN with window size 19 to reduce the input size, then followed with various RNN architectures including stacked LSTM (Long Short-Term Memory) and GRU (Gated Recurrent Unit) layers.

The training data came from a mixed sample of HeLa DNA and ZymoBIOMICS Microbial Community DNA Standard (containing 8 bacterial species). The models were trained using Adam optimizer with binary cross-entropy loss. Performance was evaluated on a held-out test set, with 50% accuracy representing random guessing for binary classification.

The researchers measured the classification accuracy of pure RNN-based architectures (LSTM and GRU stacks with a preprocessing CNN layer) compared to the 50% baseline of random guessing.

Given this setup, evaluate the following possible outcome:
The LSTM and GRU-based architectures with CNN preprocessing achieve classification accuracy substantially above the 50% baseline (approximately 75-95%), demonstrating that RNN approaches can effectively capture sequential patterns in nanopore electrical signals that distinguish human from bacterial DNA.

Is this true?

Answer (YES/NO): NO